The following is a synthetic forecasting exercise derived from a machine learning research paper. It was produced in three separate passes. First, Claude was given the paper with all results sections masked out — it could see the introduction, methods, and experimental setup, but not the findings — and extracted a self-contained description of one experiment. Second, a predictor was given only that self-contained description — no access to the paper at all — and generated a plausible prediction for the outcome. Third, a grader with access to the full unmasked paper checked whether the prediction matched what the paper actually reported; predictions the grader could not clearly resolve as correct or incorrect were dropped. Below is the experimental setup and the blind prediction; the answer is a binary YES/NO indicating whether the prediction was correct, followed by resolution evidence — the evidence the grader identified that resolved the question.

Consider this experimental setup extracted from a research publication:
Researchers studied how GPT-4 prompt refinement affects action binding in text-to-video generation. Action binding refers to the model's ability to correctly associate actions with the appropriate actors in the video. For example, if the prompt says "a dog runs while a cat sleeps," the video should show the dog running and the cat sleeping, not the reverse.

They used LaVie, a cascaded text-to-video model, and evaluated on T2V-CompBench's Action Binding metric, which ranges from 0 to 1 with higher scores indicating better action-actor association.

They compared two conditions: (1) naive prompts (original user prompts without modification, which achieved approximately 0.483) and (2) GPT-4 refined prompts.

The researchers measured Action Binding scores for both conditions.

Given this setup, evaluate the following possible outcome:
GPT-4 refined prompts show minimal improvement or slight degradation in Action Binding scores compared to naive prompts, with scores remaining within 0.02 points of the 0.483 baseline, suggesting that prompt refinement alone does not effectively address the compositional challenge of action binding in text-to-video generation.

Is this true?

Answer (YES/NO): NO